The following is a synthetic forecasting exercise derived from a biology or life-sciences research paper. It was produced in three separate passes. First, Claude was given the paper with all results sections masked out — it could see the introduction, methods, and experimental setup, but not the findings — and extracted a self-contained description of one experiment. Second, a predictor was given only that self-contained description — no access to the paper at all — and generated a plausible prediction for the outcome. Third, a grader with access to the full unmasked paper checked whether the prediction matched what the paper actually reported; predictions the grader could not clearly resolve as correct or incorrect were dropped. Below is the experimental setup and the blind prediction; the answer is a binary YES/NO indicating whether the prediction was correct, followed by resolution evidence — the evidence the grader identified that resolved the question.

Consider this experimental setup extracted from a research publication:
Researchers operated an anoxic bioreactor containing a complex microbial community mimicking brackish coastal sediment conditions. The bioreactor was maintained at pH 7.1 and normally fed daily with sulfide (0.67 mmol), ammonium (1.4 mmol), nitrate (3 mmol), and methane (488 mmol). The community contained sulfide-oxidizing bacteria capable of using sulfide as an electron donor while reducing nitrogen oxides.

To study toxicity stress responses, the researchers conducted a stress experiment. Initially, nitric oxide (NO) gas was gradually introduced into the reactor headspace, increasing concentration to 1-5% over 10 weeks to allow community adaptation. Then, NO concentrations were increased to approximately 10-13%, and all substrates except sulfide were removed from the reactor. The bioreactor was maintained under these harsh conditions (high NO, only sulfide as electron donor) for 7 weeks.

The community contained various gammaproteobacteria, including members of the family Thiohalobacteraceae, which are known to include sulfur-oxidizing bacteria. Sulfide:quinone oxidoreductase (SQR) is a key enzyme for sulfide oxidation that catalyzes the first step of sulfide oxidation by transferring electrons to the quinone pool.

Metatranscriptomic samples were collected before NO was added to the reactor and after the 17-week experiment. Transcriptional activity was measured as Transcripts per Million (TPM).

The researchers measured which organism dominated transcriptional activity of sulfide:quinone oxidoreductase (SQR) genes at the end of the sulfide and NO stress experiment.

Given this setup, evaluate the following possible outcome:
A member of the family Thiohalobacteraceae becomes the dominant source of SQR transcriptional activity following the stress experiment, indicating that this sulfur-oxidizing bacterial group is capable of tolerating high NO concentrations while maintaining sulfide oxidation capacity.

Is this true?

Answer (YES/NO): YES